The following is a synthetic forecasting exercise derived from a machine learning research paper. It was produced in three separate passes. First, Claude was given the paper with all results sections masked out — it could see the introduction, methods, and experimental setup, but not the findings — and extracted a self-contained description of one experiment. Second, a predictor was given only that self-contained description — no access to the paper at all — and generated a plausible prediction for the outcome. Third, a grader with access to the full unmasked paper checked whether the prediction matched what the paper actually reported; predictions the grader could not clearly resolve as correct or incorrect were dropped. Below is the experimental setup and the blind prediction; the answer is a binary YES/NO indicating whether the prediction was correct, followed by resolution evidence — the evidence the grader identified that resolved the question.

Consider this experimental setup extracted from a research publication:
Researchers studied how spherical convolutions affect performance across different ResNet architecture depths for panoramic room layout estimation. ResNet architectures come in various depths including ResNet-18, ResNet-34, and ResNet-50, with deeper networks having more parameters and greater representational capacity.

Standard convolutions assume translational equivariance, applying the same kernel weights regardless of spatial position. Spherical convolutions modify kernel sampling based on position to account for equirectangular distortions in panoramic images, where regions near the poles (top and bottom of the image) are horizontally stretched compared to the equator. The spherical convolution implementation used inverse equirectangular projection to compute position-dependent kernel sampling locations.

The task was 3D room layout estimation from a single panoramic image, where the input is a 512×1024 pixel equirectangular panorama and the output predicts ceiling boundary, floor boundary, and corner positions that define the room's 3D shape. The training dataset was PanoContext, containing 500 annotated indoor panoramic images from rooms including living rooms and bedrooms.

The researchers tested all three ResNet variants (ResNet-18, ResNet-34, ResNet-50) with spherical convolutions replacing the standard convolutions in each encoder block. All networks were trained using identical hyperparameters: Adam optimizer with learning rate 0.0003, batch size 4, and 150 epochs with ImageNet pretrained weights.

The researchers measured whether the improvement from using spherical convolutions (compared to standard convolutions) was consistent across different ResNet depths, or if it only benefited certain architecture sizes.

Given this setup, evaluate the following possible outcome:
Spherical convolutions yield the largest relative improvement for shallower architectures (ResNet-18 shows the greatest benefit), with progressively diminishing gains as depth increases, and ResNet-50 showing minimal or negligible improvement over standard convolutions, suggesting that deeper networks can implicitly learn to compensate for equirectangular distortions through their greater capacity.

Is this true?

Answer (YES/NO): NO